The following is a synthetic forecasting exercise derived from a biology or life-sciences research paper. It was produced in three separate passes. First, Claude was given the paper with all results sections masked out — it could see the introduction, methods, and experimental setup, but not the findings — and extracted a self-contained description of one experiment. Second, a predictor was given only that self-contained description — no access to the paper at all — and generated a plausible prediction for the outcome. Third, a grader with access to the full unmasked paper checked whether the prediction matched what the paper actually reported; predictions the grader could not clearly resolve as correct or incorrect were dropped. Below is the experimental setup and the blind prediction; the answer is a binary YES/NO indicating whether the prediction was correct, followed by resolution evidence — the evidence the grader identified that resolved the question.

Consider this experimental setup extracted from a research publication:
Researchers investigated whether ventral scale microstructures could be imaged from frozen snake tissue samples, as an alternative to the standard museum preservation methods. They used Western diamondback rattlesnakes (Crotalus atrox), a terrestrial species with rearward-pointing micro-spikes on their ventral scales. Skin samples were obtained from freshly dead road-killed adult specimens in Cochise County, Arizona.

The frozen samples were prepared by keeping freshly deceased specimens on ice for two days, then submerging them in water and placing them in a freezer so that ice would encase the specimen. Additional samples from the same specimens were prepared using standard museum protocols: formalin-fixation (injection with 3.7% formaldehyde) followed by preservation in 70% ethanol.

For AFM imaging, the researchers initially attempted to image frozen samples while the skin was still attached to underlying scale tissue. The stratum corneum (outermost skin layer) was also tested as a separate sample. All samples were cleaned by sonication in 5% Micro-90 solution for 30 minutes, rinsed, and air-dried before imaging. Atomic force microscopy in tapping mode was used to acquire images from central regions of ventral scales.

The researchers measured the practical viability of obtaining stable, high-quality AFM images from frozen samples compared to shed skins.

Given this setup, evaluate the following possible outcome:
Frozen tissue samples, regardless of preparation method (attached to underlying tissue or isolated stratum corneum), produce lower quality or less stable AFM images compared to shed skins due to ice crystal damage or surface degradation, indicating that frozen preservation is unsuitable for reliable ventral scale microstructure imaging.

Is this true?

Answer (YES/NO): NO